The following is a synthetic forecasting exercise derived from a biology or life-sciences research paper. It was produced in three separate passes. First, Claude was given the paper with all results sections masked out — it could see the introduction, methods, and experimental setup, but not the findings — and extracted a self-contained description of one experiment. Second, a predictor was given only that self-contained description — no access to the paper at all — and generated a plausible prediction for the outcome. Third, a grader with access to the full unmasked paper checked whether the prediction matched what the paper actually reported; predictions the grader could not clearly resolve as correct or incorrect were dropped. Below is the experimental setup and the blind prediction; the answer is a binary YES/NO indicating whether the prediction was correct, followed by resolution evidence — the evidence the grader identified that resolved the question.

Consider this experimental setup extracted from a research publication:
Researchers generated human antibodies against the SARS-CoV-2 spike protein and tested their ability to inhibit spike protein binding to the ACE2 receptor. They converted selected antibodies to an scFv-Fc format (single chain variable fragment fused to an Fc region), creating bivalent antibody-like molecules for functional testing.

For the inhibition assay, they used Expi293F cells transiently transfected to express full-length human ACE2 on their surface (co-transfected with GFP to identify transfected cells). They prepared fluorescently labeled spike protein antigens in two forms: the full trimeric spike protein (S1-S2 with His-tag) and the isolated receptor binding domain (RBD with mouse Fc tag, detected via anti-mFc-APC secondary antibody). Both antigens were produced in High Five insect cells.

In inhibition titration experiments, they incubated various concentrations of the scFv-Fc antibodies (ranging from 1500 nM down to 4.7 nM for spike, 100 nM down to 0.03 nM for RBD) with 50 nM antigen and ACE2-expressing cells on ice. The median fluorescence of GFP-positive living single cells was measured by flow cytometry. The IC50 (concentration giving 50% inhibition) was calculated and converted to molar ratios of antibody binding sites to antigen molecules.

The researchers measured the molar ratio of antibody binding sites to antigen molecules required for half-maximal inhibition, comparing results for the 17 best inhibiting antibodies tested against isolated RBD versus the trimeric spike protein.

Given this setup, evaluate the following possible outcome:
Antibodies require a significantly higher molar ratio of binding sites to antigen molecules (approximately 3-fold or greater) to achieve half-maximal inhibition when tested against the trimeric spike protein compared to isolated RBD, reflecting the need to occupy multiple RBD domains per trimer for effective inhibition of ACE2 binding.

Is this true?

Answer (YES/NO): NO